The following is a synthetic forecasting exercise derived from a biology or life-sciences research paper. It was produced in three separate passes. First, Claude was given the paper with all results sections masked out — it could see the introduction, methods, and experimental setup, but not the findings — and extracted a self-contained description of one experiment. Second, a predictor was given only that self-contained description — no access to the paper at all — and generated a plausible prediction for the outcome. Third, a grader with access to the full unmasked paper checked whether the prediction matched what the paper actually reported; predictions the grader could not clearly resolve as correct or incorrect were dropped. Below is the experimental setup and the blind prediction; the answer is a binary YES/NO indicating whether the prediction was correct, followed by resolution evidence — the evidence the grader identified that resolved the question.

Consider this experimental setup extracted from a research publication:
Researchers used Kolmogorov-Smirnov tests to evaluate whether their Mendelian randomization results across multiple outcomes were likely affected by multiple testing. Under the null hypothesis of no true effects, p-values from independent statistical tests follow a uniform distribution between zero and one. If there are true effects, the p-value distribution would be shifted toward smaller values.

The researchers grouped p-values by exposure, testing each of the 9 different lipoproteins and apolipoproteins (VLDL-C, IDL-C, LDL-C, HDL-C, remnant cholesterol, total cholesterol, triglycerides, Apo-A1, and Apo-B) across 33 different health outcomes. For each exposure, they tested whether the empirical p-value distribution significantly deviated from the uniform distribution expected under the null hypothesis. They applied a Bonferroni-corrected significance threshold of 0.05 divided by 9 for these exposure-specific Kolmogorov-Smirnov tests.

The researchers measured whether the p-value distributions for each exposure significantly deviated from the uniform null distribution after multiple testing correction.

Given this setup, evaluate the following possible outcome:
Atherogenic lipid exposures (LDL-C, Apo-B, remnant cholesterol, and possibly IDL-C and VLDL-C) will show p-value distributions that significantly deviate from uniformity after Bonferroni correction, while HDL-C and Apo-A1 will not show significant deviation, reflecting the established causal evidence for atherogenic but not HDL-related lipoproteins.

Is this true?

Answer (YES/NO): NO